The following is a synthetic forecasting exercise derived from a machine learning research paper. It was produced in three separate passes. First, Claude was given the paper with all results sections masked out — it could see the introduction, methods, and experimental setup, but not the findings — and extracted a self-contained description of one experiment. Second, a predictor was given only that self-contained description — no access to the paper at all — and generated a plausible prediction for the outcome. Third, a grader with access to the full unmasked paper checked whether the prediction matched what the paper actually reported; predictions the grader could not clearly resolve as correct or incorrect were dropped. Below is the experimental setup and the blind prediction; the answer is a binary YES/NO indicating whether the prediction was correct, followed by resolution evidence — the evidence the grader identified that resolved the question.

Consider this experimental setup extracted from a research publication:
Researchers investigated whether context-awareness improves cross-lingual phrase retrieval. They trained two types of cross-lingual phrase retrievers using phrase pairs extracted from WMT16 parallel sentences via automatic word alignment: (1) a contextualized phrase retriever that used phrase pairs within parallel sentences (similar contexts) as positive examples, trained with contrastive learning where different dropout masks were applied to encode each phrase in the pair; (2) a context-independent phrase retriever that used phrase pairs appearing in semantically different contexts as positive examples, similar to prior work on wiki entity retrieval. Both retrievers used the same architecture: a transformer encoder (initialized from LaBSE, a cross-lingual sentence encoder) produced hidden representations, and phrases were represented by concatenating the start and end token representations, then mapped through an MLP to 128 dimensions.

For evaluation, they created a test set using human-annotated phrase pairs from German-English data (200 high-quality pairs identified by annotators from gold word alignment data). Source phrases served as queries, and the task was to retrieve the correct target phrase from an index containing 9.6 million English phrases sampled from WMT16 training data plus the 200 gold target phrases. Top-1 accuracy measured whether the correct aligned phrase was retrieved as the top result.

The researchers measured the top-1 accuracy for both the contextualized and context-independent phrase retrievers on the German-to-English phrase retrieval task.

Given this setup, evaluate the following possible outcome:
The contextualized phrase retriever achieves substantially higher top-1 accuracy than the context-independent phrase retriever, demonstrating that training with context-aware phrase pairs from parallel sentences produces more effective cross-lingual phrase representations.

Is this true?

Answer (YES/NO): YES